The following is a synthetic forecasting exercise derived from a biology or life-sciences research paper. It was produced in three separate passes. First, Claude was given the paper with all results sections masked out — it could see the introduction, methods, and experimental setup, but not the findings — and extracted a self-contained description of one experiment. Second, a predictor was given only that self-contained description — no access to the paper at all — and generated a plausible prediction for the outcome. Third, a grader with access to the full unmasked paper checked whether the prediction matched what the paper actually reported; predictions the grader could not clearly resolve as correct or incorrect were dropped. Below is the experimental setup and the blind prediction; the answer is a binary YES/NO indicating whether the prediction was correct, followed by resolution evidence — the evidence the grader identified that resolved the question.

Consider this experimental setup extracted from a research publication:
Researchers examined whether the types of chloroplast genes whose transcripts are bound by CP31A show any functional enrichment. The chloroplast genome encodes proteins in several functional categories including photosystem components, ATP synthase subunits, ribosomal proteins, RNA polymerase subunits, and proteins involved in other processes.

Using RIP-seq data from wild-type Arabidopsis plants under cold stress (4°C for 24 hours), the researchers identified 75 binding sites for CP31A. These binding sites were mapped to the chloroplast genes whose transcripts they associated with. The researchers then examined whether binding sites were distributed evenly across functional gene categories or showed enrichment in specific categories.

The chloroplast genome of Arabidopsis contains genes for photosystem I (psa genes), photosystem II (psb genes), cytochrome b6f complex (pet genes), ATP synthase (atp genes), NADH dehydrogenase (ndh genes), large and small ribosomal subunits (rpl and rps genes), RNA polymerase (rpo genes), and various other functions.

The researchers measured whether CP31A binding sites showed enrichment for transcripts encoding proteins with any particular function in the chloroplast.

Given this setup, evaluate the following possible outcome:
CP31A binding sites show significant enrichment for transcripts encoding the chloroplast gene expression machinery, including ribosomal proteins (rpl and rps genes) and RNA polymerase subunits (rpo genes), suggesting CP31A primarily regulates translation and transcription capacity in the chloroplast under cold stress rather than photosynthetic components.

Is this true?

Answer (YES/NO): NO